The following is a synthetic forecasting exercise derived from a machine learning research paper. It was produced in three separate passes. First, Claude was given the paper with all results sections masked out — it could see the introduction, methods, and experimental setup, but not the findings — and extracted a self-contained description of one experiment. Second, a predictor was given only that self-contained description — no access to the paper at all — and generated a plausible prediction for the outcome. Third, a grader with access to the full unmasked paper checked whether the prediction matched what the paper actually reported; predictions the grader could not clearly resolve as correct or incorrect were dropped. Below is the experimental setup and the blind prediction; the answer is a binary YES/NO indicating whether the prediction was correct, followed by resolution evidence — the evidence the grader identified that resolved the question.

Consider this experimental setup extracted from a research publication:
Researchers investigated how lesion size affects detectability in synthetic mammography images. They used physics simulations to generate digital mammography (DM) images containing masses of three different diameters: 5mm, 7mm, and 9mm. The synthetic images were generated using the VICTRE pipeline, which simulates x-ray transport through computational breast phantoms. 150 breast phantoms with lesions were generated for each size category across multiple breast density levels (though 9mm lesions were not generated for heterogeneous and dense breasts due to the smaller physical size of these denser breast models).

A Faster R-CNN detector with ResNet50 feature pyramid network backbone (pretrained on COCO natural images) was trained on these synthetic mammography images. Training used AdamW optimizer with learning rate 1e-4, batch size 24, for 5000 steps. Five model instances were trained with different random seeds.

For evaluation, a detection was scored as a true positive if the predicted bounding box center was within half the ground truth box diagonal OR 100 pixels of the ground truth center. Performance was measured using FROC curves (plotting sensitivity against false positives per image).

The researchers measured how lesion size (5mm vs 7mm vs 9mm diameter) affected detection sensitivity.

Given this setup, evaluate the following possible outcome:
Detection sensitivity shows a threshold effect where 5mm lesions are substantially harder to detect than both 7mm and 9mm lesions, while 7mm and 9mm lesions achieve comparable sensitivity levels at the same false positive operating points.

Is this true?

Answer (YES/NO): NO